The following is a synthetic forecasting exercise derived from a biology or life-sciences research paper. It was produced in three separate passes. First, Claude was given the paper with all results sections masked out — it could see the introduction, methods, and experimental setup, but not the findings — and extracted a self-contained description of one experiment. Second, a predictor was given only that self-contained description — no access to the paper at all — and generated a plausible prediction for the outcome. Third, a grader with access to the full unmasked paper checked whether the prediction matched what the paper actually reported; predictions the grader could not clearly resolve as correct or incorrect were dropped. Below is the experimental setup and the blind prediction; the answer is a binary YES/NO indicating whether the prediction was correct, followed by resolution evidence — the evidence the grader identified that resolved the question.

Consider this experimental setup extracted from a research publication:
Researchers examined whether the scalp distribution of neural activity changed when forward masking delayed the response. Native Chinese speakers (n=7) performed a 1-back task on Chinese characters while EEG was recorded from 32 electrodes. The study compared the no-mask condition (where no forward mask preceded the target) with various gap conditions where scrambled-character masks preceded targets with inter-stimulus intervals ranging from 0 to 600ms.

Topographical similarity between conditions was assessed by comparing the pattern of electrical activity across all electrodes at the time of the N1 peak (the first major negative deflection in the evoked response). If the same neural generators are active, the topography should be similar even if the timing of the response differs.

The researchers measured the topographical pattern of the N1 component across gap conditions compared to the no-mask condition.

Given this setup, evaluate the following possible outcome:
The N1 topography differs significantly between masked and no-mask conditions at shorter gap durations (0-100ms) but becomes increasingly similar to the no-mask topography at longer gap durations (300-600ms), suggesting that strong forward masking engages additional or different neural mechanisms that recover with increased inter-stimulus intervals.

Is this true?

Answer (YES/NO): NO